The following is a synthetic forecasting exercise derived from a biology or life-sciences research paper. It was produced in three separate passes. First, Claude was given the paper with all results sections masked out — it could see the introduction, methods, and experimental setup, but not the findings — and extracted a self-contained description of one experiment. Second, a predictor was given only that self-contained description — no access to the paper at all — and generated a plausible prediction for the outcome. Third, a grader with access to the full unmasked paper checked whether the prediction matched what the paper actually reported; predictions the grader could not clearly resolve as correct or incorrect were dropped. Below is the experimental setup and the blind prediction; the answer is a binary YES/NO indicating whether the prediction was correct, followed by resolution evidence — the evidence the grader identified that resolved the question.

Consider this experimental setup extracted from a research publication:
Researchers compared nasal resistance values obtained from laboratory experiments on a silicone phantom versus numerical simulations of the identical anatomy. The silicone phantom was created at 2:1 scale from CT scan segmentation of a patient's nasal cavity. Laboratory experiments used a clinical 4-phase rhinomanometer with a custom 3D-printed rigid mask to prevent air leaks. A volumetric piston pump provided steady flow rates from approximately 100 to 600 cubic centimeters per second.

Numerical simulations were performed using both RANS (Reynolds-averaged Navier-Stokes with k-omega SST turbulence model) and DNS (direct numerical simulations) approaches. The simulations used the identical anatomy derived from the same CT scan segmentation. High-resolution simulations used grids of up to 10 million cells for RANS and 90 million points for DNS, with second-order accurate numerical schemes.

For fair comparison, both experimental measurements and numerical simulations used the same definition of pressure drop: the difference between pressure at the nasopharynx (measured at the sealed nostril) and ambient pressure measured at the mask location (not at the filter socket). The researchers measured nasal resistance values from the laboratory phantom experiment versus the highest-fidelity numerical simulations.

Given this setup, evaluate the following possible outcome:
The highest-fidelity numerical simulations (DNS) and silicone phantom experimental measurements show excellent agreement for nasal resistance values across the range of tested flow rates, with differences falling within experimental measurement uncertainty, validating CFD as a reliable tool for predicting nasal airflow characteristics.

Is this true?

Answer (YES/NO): NO